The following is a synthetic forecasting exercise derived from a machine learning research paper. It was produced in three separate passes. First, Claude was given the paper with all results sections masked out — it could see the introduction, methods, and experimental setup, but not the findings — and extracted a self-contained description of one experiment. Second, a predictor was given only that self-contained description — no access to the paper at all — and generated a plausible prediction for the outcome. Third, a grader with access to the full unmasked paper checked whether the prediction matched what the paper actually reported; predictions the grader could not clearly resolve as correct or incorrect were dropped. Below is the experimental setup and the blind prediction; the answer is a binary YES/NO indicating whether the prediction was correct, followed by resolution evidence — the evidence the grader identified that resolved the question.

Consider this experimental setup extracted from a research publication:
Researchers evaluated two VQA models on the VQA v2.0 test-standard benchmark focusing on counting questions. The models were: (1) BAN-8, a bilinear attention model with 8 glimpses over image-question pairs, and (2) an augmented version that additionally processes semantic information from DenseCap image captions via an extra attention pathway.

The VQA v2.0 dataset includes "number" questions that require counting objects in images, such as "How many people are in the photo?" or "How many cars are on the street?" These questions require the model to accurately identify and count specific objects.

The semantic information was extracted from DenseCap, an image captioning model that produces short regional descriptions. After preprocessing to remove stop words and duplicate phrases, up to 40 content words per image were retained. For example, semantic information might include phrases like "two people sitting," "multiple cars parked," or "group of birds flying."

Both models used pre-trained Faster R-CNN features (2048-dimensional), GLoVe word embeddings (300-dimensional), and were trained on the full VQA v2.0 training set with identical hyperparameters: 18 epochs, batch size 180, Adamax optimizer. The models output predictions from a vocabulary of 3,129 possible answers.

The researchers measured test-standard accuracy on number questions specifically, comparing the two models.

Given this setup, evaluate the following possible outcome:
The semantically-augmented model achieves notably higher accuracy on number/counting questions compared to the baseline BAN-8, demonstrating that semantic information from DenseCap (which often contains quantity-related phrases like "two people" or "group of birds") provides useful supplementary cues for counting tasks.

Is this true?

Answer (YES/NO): NO